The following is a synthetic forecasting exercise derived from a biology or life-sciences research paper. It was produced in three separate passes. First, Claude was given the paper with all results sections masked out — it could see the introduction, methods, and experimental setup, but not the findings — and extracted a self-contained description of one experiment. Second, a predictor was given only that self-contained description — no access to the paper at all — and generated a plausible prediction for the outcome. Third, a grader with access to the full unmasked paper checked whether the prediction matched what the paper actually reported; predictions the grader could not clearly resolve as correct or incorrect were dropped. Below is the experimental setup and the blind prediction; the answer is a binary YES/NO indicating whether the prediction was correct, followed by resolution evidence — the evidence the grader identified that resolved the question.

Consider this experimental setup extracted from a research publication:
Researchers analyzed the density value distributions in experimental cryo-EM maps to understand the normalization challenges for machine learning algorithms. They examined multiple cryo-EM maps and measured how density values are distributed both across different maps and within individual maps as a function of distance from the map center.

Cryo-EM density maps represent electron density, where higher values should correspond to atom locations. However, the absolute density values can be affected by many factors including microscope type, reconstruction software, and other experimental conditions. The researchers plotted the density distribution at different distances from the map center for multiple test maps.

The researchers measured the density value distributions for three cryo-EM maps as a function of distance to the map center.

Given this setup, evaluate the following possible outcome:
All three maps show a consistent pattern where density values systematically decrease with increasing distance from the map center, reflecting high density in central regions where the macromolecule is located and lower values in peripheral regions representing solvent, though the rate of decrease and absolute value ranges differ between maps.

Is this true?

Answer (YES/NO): NO